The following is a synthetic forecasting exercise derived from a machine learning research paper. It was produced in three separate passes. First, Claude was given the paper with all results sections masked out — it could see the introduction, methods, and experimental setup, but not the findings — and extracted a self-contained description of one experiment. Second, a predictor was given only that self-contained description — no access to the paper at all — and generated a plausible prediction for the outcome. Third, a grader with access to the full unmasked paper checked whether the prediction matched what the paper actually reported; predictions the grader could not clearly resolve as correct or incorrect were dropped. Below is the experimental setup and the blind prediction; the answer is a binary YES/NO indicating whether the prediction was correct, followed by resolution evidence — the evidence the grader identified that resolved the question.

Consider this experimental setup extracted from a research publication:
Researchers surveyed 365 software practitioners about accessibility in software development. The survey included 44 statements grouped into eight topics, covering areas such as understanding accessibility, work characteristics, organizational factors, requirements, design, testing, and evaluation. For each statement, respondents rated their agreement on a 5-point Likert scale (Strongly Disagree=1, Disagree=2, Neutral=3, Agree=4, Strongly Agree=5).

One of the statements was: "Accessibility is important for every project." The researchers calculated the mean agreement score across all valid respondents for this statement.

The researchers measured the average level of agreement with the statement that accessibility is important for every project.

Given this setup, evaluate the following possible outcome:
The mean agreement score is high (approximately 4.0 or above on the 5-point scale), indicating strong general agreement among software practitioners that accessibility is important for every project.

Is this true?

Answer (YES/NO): YES